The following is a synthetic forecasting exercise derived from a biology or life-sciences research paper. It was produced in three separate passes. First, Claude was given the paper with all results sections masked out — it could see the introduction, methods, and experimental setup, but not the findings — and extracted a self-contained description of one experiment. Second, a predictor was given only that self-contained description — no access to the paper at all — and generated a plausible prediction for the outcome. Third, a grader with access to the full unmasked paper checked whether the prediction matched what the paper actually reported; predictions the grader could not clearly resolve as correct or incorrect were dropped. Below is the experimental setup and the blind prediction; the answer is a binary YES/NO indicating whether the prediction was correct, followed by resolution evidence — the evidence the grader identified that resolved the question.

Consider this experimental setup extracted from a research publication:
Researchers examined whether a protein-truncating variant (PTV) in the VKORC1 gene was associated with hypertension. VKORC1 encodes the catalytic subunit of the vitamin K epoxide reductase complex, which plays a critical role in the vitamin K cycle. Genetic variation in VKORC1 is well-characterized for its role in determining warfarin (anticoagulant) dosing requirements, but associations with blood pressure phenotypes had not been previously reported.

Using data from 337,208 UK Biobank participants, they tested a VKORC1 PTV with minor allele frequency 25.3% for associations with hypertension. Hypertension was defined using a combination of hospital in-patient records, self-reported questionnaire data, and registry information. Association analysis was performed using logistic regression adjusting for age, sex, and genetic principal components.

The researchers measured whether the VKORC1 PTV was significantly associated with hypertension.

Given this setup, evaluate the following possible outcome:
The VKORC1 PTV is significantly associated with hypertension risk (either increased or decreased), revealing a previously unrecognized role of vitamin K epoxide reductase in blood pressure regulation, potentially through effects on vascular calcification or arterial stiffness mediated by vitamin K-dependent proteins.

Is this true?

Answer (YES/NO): YES